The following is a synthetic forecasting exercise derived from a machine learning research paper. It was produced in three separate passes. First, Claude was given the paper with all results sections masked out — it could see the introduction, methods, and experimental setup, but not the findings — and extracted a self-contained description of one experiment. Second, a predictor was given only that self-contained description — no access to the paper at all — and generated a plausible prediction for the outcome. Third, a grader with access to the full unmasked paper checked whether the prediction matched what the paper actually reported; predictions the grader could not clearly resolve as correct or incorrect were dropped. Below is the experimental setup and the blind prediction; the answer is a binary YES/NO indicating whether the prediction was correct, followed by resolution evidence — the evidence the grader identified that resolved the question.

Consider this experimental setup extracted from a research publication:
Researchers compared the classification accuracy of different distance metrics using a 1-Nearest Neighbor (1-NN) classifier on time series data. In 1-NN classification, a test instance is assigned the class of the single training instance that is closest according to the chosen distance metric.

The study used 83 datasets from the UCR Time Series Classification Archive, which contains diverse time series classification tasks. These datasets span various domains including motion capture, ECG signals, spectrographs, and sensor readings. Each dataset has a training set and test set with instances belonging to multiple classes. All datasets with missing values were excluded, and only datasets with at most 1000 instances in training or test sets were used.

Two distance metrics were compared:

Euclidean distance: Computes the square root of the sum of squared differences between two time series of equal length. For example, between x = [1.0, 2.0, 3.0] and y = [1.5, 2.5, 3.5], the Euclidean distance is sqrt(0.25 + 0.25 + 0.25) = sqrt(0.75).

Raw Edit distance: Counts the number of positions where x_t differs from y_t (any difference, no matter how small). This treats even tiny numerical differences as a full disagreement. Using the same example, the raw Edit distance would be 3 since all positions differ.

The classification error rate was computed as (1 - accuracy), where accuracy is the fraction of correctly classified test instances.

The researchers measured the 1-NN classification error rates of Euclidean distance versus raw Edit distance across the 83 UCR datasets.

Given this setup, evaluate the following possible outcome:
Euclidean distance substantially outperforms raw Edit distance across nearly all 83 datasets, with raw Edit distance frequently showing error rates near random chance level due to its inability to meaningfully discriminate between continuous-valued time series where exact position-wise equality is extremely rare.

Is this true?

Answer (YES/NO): NO